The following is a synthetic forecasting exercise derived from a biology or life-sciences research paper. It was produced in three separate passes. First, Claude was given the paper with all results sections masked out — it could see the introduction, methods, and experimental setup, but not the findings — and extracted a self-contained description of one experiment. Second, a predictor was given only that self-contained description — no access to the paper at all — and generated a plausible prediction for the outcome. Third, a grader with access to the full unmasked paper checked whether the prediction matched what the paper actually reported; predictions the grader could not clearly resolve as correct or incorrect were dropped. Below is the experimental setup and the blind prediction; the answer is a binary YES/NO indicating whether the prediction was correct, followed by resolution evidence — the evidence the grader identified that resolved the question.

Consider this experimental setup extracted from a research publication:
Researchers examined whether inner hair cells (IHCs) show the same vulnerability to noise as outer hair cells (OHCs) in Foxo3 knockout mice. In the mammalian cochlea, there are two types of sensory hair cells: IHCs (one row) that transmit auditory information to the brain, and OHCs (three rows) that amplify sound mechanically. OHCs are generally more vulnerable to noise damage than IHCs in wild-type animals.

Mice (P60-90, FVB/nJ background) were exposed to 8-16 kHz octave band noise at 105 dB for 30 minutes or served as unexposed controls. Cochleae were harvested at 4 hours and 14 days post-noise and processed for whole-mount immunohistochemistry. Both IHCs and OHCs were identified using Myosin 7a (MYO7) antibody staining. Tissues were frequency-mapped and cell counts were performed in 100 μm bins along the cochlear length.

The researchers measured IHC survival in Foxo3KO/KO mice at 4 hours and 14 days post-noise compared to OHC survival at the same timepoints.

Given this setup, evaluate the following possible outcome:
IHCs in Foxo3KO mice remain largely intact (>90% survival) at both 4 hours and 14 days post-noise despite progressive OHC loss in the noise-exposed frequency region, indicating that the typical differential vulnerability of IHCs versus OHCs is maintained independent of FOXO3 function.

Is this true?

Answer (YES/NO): YES